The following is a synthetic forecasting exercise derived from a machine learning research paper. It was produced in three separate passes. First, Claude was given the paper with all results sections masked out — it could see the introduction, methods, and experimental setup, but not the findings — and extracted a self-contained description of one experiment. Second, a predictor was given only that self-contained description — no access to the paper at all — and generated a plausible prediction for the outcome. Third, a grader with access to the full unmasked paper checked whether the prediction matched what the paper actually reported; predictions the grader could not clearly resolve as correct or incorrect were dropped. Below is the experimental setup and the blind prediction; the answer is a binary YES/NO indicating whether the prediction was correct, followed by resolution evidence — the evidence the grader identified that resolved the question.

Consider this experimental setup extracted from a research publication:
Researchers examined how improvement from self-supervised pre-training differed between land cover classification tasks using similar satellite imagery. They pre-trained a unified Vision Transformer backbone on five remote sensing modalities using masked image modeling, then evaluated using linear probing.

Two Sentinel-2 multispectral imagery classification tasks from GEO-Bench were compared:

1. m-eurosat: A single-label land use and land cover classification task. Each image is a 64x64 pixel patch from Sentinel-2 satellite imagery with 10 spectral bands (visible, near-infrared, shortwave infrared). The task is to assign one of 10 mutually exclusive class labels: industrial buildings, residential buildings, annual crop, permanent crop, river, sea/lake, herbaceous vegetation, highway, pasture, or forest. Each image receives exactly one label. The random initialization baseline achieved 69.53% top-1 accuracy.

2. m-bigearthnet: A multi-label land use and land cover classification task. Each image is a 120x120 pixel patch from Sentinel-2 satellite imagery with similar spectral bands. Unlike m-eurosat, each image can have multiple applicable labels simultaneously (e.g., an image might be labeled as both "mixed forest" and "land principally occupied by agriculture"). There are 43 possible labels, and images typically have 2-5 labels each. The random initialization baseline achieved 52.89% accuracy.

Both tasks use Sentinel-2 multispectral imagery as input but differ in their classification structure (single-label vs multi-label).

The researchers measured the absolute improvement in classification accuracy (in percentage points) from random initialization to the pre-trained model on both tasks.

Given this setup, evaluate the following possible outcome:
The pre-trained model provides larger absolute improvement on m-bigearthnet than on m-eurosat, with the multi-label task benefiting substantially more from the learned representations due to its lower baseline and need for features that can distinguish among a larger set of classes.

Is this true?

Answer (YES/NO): NO